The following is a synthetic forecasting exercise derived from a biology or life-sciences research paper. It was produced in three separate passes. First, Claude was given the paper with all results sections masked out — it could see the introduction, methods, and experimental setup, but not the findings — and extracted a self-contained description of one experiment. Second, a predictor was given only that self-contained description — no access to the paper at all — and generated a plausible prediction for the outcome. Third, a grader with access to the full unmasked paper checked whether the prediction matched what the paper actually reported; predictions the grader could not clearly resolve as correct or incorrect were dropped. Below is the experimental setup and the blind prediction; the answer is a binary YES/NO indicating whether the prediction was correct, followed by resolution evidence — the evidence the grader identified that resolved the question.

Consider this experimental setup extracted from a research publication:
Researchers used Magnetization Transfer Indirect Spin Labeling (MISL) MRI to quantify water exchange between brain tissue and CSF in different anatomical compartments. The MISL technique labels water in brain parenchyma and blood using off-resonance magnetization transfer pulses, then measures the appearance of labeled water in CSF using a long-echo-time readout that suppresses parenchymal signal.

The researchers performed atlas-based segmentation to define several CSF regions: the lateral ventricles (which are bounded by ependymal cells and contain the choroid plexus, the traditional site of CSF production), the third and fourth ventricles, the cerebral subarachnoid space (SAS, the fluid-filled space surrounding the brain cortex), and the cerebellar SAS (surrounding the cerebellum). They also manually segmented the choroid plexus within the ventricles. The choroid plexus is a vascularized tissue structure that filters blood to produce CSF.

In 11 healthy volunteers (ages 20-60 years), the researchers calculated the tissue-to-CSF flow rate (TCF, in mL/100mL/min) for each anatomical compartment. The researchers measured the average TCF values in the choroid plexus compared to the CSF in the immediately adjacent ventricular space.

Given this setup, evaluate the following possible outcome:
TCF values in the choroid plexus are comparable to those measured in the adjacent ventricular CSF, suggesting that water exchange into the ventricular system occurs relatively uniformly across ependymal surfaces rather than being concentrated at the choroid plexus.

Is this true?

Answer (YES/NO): NO